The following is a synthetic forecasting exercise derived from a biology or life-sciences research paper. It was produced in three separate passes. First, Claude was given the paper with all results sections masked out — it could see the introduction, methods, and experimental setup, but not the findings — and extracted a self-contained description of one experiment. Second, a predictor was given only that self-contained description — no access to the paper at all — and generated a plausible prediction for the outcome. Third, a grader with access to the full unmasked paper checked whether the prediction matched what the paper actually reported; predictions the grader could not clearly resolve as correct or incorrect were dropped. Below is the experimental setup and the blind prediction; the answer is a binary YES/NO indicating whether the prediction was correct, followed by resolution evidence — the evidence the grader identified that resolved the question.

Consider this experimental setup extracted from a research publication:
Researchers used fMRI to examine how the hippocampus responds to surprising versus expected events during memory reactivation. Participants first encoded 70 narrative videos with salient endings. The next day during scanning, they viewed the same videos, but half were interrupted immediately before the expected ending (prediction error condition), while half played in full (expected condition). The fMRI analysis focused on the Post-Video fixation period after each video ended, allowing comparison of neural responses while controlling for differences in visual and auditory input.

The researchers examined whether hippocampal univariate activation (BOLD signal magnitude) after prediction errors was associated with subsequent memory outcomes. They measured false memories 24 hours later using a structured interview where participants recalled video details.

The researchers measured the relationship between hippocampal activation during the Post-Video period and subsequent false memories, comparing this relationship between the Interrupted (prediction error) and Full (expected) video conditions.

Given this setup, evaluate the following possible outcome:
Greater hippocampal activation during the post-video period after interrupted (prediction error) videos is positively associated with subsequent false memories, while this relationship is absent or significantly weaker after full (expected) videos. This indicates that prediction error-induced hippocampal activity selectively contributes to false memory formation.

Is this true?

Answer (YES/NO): NO